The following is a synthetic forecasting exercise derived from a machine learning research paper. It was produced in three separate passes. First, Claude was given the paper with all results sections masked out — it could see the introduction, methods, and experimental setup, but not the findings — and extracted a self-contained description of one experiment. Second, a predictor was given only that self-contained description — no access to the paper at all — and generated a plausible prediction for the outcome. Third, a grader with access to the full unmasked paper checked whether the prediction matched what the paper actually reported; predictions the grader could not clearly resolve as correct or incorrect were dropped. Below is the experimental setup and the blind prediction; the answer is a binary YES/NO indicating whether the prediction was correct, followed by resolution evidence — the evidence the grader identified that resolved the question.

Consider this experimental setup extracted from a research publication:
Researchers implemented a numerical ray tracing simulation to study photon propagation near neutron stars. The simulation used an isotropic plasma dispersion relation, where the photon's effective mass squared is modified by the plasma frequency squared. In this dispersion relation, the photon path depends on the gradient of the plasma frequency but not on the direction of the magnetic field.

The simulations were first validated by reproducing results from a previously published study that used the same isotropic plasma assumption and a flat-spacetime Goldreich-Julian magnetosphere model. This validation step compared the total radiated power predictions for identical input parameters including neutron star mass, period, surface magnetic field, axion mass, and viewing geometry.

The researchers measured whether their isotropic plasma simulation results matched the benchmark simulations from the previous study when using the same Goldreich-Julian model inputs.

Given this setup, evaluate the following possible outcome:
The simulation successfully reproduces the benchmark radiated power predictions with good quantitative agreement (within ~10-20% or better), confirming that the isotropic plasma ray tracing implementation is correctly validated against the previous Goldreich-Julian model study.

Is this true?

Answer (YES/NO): YES